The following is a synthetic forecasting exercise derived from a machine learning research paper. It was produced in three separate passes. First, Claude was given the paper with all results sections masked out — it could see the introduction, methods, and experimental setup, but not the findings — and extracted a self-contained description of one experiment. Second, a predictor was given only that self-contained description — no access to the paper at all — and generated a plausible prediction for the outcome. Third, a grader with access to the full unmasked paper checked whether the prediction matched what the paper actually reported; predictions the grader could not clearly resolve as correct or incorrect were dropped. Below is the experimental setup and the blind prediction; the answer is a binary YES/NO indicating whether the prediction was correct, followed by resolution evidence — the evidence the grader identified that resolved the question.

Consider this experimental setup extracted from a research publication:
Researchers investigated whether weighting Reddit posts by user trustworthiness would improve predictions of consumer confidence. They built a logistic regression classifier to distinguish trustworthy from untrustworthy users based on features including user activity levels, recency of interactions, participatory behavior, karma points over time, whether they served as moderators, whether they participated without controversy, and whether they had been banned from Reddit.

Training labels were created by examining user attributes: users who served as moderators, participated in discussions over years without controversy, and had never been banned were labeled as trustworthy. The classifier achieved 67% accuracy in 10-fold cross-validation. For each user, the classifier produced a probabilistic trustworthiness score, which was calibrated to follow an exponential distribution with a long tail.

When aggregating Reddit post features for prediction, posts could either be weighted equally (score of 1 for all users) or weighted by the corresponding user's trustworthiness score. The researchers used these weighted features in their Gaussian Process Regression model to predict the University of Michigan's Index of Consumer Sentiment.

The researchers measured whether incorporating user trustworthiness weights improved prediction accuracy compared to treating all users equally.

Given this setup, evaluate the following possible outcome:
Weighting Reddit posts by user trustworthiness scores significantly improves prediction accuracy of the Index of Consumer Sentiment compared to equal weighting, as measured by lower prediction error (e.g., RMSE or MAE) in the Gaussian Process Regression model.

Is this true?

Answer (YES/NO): NO